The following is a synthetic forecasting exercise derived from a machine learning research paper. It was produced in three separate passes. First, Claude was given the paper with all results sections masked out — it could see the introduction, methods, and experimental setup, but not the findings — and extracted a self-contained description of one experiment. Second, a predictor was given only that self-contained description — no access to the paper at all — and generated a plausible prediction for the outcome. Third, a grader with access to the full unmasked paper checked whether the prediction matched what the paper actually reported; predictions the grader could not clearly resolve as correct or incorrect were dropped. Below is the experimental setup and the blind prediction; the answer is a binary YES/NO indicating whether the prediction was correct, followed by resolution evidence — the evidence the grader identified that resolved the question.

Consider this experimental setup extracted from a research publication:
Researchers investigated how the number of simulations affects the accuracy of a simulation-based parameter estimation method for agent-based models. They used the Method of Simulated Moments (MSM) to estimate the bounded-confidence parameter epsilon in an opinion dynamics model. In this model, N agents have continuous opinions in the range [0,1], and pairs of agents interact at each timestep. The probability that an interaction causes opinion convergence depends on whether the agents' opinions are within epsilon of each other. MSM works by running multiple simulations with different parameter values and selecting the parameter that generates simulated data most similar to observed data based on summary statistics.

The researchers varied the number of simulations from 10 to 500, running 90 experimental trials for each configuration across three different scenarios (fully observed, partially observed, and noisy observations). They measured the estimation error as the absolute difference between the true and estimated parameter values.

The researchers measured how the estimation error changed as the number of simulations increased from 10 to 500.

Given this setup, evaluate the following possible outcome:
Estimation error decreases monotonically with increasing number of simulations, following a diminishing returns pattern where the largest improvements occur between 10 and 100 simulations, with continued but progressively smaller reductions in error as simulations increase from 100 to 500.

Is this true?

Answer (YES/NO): NO